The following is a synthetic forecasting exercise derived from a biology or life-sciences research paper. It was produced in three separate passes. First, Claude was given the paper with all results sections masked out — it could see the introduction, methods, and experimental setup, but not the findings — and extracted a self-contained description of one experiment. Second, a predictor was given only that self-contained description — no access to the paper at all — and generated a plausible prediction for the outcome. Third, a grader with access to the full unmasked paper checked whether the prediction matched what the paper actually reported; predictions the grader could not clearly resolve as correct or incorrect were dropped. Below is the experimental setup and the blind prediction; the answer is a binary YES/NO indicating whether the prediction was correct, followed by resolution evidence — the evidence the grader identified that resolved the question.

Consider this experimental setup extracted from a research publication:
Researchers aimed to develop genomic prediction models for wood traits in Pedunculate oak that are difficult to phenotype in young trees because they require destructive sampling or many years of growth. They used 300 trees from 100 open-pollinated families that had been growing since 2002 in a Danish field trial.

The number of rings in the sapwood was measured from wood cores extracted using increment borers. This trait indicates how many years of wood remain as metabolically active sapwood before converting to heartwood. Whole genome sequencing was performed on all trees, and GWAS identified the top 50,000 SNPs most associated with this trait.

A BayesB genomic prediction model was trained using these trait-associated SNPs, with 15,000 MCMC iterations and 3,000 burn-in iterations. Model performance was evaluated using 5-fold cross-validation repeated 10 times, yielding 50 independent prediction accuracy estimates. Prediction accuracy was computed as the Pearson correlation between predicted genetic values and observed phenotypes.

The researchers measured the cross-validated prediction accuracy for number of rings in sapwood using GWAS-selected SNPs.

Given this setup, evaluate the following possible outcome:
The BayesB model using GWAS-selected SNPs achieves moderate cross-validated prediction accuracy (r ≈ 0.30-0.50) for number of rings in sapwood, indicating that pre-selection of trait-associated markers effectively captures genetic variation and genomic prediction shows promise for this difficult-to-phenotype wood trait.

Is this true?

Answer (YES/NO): NO